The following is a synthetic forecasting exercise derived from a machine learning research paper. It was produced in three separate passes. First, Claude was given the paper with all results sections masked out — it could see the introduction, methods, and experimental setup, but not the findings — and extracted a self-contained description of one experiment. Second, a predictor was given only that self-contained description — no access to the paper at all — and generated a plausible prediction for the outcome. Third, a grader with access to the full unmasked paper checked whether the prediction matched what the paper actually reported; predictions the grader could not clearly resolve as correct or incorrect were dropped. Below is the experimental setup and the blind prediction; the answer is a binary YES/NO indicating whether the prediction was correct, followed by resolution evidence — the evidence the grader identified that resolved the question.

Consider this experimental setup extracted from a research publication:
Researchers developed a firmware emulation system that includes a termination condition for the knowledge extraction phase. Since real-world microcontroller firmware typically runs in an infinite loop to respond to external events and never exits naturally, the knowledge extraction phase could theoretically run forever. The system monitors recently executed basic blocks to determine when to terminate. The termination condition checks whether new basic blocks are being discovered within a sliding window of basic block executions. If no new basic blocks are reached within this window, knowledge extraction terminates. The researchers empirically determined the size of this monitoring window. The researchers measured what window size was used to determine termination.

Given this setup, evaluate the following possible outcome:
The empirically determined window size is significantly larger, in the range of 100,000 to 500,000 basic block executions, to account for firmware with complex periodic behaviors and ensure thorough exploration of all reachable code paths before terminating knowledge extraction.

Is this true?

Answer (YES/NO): NO